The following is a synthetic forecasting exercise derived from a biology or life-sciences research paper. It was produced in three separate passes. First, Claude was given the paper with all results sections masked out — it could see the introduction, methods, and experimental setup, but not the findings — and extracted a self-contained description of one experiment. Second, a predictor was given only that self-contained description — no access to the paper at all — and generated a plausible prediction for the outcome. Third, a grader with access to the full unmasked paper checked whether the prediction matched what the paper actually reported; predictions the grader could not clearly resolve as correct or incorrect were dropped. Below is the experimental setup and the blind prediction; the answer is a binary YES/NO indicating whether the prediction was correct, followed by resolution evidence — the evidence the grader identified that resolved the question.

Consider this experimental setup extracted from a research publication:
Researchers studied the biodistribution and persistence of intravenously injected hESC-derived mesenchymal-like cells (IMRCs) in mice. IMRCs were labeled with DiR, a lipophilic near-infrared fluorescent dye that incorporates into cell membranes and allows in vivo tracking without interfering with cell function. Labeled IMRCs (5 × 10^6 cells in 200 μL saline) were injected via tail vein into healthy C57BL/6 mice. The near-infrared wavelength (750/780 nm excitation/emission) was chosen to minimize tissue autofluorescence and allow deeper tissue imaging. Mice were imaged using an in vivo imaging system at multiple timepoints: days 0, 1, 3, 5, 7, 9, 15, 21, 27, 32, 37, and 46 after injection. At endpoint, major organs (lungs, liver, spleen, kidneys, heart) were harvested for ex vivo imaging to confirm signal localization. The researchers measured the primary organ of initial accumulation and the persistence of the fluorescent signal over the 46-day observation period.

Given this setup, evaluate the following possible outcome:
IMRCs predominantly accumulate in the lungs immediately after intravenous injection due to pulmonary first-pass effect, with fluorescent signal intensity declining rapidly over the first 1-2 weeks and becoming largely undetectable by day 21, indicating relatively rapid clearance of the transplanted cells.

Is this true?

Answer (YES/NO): NO